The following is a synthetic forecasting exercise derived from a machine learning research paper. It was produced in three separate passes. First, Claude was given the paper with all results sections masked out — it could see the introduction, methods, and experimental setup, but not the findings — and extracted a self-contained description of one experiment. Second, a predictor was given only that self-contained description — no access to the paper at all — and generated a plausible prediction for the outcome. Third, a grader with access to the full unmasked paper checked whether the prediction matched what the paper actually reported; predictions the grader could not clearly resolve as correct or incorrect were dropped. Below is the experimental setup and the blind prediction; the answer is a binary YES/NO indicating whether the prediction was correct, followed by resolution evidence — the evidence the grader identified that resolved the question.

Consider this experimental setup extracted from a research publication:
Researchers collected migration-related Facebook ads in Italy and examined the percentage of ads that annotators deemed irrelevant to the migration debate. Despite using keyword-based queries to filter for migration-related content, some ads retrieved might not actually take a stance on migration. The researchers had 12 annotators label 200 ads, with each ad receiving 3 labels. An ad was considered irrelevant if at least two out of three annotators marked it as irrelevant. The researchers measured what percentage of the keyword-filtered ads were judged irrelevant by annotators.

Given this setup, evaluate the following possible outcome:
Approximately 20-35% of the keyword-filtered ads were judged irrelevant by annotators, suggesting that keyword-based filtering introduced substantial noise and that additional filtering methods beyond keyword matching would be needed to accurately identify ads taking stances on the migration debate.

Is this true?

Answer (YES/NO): NO